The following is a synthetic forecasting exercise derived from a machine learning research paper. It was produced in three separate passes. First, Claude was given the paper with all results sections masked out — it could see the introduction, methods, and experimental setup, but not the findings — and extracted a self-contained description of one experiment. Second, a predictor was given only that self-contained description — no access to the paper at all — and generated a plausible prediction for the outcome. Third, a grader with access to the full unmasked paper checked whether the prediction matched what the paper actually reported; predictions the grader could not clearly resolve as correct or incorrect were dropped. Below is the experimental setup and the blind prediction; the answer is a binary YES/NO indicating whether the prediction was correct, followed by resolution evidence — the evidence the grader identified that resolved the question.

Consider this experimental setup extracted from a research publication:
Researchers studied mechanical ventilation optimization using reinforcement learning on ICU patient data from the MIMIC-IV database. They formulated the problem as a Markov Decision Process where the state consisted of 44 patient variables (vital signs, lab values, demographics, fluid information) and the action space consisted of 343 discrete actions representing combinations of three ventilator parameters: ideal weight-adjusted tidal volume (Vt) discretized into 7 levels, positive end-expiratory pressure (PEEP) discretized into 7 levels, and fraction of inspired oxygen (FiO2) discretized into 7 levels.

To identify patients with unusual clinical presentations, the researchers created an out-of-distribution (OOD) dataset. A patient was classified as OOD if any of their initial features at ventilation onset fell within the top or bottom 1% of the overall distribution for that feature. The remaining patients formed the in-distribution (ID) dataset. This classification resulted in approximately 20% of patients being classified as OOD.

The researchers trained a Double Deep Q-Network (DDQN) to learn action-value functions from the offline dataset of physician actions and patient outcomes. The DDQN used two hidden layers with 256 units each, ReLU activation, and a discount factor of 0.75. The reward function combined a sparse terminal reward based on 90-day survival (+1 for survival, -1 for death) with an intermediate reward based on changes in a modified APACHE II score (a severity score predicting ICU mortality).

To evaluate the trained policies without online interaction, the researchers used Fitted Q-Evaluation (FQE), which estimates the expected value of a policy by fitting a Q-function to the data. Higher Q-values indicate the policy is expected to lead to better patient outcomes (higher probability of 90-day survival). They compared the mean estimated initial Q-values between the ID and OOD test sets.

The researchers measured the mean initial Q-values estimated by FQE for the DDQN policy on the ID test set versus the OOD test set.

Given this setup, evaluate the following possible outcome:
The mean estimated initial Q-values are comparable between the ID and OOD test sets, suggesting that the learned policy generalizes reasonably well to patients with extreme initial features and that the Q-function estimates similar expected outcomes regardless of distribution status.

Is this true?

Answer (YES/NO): NO